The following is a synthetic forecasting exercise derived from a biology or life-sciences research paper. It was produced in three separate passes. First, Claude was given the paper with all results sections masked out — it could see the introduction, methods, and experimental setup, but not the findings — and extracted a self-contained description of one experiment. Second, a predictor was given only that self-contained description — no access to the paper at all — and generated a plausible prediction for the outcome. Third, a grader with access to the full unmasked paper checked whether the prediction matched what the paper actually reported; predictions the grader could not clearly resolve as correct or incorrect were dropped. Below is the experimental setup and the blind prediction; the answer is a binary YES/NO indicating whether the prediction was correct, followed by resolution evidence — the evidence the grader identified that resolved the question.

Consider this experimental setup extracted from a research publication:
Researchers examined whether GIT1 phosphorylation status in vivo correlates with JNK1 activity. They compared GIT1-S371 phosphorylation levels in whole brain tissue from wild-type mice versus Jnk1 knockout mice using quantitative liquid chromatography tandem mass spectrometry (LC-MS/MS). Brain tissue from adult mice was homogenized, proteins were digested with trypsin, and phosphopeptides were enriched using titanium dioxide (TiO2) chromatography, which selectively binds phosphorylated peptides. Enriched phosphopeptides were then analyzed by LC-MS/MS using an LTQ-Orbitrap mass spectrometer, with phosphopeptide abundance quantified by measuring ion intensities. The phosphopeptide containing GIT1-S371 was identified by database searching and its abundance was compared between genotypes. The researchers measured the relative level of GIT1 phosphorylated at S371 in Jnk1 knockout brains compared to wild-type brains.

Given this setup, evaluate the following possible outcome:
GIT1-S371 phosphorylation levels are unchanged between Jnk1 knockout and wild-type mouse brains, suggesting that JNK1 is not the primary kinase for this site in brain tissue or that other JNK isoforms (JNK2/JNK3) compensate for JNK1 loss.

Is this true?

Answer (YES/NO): NO